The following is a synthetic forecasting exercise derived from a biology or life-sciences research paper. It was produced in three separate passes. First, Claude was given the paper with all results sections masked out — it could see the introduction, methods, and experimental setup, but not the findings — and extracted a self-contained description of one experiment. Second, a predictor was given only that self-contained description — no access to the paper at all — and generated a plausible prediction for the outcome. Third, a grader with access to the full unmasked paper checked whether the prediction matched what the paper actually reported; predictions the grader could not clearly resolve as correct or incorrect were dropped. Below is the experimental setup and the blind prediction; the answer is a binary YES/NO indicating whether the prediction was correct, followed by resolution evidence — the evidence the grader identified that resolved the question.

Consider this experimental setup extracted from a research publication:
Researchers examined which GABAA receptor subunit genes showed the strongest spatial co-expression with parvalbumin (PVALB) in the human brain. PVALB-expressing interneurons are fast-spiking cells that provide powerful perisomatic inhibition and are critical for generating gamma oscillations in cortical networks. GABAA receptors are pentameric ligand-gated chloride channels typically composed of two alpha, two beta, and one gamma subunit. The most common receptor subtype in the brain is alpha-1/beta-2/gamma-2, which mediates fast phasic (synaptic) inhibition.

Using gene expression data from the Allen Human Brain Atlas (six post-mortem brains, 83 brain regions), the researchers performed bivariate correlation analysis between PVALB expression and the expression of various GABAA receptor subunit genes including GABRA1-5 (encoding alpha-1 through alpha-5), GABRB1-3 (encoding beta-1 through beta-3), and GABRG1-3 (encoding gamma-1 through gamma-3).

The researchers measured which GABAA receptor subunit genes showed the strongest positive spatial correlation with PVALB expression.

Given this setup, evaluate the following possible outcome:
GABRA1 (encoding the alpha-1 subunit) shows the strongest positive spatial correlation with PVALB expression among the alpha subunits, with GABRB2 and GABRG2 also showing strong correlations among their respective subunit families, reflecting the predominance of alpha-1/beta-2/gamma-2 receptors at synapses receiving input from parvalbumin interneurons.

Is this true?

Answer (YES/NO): YES